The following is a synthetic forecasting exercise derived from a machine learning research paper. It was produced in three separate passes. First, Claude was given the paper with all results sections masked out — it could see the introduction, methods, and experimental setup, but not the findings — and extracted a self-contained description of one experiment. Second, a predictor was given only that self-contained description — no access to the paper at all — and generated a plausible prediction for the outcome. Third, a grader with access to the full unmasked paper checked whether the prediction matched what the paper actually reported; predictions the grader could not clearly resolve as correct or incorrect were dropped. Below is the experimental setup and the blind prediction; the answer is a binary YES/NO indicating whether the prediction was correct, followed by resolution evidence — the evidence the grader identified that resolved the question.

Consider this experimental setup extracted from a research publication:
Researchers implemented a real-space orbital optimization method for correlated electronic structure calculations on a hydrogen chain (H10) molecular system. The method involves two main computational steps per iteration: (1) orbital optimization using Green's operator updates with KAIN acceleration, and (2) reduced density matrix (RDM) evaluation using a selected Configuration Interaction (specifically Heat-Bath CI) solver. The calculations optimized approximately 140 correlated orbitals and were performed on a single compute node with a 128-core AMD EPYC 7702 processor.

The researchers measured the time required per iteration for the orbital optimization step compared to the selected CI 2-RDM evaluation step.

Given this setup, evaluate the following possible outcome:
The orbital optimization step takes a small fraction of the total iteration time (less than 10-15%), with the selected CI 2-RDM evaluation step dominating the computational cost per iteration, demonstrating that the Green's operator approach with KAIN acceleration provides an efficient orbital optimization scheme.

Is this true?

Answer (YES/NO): NO